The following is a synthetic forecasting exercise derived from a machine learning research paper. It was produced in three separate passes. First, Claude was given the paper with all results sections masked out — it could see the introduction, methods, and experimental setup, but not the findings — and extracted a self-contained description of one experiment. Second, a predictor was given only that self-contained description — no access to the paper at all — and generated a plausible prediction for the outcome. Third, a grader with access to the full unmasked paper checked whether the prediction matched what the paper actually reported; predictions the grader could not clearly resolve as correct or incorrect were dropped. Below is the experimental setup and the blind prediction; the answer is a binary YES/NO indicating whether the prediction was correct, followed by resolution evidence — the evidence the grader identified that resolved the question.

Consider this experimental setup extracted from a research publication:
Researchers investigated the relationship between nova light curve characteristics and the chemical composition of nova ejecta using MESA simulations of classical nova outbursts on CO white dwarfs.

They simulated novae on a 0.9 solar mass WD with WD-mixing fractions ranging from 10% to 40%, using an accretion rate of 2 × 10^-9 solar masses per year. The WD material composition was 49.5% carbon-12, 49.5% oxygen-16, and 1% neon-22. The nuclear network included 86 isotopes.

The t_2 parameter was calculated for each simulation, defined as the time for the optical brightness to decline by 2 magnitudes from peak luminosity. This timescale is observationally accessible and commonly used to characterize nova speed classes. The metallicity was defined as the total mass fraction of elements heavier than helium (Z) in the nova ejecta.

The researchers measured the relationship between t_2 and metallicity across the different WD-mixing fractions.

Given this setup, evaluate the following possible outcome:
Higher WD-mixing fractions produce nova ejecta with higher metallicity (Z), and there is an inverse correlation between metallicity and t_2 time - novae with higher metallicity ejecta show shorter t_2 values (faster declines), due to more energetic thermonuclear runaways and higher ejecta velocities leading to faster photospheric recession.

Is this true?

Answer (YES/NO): NO